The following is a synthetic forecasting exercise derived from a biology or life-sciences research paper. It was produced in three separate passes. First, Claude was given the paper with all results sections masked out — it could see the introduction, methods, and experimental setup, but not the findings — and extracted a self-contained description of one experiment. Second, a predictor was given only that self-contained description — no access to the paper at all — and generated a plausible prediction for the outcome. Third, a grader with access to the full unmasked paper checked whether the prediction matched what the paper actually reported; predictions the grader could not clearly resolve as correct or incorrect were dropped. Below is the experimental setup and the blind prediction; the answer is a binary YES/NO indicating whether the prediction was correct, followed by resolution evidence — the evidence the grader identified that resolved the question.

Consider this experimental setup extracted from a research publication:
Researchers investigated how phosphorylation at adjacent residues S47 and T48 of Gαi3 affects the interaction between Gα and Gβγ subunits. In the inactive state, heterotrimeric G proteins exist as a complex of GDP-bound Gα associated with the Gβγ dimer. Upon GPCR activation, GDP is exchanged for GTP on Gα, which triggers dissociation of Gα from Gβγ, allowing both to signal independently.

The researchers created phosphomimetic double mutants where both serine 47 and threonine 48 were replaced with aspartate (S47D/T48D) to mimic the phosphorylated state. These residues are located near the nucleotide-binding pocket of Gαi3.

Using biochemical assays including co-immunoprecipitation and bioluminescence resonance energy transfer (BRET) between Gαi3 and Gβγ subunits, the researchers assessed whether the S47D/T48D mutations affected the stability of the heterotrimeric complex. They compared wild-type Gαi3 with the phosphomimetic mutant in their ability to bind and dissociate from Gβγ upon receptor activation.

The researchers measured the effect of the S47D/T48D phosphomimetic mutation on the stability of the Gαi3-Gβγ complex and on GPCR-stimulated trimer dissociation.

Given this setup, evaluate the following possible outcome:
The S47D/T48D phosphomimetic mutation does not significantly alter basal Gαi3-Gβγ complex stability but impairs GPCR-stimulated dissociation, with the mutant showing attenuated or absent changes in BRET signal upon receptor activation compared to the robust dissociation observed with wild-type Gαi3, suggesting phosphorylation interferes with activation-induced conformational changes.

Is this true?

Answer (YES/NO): NO